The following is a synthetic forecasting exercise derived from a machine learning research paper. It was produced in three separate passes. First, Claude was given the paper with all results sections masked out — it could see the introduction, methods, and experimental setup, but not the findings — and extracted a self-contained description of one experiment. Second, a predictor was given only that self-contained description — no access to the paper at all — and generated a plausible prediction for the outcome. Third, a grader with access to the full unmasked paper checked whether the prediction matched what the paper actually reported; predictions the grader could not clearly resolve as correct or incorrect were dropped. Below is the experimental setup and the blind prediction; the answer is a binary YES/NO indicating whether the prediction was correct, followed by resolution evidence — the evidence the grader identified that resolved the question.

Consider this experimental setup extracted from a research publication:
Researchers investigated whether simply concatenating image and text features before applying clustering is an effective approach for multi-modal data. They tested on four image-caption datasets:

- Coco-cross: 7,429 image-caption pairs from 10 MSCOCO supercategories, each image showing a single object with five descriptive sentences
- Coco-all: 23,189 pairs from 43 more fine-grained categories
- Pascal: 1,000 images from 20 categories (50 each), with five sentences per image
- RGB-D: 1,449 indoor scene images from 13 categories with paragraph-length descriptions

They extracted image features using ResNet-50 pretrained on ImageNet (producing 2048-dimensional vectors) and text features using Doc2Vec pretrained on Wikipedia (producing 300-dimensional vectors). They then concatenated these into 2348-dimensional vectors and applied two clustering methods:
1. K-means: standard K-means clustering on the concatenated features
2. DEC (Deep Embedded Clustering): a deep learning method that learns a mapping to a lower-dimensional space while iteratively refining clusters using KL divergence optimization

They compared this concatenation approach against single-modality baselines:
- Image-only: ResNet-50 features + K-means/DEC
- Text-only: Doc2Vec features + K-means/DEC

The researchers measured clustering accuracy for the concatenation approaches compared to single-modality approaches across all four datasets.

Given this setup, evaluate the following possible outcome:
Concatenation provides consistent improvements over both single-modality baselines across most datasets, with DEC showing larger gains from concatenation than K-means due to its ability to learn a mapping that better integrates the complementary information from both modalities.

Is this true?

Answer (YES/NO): NO